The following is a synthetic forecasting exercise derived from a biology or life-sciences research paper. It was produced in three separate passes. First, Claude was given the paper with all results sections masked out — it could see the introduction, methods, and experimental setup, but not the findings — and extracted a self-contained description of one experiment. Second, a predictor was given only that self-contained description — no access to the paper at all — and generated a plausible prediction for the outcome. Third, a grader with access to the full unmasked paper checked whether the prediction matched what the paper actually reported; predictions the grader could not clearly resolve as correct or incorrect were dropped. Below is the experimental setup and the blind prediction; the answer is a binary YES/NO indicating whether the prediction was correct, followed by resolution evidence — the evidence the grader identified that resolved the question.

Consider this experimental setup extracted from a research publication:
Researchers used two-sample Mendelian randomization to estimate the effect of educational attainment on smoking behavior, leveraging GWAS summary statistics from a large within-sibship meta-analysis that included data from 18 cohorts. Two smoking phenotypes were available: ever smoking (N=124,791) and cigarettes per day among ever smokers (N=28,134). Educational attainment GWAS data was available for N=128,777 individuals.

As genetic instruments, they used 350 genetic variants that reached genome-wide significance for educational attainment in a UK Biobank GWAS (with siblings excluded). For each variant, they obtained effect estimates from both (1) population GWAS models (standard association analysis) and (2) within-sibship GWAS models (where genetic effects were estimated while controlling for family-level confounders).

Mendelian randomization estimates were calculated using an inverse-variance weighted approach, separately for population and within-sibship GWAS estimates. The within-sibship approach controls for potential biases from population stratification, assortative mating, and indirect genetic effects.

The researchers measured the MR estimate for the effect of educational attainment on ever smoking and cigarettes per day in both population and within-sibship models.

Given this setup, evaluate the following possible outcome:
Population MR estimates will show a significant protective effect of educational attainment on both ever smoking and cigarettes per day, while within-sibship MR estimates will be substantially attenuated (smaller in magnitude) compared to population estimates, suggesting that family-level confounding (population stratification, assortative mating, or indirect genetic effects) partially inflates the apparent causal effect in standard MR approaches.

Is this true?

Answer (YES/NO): NO